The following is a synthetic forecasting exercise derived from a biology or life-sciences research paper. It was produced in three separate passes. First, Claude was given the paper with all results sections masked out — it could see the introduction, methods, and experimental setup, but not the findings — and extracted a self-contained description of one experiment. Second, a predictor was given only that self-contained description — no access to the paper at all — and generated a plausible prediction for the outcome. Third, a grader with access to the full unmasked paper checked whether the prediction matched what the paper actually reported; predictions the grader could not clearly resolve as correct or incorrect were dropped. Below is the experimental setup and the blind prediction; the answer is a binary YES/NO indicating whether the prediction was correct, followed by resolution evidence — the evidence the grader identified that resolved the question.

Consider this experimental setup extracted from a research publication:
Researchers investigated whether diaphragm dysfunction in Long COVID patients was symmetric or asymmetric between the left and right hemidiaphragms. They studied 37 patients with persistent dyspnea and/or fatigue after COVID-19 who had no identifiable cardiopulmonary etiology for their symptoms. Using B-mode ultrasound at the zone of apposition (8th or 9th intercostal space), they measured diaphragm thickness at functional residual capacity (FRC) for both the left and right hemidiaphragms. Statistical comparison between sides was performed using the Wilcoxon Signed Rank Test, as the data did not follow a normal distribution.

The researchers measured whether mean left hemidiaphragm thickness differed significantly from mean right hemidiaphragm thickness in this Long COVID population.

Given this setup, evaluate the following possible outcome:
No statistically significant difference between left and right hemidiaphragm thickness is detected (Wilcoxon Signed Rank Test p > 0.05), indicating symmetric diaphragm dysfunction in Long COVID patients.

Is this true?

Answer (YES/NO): YES